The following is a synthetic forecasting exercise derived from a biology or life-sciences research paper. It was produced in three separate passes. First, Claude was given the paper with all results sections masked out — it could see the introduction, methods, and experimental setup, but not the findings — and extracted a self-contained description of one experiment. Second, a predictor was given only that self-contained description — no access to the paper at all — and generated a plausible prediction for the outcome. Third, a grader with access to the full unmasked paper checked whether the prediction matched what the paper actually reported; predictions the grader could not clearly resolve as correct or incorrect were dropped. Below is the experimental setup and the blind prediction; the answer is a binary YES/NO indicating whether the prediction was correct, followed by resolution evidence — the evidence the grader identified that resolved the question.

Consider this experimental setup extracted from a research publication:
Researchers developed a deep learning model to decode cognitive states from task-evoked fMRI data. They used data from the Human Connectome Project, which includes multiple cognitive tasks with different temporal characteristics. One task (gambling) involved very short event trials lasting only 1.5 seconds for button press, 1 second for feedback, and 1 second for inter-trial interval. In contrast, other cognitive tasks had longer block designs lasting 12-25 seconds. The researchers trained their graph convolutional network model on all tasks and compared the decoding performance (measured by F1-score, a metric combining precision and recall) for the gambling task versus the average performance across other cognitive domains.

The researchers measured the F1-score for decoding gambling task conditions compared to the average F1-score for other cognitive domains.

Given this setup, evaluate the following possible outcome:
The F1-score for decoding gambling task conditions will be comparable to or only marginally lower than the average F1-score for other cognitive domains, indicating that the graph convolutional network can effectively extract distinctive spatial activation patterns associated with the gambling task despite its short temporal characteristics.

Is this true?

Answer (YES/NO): NO